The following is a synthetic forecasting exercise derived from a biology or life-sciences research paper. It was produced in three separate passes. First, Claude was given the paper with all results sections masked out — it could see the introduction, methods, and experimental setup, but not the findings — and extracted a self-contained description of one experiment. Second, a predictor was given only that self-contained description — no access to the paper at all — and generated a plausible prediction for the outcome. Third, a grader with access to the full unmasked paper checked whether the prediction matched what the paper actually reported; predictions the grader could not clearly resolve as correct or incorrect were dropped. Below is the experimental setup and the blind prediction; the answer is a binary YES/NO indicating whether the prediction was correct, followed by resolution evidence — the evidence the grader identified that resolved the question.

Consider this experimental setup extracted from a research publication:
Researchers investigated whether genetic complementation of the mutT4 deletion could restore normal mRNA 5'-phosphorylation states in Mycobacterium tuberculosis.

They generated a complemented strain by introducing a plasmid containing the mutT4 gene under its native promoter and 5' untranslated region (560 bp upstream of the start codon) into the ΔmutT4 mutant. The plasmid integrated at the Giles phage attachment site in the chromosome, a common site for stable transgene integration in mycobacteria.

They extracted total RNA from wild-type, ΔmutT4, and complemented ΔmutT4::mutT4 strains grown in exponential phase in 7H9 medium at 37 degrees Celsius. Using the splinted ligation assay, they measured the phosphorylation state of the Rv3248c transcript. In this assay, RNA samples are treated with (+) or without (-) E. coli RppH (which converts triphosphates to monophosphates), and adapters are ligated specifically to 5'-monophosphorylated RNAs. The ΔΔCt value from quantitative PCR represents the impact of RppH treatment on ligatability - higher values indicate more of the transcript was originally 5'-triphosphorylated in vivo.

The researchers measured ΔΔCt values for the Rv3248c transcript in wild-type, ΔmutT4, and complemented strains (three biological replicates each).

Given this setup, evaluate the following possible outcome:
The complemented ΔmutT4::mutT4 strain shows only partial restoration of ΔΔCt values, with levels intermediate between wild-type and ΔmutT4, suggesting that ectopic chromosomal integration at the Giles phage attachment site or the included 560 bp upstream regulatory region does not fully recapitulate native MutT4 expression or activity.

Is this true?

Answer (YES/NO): NO